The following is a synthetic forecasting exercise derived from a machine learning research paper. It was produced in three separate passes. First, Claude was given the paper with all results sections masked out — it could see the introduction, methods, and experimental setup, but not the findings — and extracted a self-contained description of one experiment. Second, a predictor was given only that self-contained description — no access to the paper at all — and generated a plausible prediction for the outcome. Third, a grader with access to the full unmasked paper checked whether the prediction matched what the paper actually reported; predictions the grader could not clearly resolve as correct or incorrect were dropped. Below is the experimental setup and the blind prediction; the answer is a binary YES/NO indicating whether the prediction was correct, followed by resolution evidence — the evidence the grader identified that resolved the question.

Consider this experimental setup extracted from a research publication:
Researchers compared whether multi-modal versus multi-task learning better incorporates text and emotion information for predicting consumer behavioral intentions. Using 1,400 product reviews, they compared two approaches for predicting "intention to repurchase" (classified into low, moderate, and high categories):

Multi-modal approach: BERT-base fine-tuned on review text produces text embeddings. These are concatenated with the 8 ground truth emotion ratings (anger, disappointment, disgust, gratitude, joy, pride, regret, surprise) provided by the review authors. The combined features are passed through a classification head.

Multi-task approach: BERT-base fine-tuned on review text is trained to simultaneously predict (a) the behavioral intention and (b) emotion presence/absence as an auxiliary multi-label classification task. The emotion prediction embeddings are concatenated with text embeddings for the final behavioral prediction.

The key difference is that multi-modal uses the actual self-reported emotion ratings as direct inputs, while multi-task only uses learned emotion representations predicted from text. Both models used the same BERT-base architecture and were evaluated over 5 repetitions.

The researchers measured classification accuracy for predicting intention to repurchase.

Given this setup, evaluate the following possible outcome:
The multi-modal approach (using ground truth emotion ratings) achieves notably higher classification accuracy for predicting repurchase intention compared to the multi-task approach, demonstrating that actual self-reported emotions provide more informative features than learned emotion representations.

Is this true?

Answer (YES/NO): NO